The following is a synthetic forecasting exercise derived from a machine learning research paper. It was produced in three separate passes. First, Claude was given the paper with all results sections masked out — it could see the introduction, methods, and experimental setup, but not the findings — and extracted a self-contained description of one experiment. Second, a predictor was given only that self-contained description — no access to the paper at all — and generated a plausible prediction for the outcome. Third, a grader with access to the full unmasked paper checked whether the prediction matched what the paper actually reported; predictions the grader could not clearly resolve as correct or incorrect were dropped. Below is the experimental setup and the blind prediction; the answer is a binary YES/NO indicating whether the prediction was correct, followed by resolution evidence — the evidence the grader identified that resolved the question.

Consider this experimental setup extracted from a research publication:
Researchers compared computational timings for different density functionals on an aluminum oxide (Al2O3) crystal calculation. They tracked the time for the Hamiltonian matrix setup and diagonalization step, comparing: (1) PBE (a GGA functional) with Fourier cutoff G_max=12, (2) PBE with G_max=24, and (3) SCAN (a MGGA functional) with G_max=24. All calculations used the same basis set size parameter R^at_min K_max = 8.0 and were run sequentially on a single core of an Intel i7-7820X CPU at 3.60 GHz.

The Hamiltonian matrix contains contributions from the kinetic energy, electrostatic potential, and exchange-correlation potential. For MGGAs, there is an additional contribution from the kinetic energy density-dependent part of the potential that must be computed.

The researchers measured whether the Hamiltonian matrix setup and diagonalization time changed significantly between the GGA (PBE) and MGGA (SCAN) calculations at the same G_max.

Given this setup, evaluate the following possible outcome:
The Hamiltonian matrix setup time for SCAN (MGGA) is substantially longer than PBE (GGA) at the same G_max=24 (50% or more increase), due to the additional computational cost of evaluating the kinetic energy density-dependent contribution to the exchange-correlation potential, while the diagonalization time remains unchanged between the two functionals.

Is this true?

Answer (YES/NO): YES